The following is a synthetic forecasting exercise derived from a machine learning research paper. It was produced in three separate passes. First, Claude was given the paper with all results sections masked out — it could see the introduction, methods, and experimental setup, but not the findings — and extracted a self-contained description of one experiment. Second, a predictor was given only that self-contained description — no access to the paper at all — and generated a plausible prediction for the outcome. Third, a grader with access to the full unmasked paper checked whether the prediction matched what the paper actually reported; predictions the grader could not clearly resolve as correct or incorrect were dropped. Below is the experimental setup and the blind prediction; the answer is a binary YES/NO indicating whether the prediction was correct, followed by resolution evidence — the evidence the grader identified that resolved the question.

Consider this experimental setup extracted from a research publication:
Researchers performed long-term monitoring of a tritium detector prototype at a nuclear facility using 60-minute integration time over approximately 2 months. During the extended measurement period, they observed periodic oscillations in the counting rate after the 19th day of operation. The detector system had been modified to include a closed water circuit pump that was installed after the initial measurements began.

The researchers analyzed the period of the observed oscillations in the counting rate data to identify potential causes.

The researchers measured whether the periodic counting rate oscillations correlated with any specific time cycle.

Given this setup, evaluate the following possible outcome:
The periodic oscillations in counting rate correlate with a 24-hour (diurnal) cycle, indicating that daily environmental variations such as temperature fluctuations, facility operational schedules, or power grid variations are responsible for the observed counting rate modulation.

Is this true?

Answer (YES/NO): NO